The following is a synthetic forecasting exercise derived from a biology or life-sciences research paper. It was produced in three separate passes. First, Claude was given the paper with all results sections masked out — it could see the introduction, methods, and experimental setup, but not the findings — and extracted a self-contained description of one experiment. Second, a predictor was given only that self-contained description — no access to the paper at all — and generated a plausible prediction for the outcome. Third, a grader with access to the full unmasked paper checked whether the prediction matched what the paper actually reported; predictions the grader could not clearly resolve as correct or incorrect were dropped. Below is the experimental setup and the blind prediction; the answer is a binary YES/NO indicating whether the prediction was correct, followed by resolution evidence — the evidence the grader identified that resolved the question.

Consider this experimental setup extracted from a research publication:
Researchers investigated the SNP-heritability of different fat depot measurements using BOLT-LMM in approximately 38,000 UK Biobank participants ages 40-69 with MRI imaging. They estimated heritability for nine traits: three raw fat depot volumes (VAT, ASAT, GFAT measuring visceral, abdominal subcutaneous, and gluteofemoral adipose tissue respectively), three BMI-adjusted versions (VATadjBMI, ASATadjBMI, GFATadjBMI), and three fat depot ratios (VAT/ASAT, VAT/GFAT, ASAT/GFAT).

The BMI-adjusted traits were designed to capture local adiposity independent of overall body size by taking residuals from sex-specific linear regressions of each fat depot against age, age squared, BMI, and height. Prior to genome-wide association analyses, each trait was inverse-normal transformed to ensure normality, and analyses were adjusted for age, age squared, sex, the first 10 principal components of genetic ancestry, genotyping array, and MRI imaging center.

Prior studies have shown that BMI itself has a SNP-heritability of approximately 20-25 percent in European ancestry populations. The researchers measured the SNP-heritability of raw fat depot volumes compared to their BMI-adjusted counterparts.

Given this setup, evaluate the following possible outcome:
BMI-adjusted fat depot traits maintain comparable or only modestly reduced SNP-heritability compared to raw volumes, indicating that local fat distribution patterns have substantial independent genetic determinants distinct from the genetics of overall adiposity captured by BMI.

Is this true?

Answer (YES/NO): NO